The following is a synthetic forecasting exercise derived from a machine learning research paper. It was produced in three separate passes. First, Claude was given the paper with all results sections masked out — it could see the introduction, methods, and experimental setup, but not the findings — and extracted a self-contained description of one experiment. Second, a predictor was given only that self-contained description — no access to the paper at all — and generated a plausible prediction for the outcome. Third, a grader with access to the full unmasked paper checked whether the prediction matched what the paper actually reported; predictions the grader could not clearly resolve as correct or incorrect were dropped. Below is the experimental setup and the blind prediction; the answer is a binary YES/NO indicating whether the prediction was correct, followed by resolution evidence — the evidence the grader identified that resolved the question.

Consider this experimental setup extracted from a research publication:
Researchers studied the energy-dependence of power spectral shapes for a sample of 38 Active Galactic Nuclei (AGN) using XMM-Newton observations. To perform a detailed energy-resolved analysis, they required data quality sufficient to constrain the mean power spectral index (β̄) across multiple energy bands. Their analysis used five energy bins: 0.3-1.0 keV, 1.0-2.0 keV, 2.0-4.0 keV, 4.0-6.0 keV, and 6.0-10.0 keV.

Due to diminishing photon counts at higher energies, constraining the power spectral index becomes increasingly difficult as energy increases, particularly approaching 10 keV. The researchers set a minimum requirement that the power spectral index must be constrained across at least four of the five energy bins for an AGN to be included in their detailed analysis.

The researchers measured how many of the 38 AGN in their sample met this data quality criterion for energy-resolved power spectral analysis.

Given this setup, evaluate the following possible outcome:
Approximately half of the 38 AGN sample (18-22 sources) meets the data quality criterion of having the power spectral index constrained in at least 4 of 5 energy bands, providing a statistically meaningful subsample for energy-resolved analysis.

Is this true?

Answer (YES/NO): NO